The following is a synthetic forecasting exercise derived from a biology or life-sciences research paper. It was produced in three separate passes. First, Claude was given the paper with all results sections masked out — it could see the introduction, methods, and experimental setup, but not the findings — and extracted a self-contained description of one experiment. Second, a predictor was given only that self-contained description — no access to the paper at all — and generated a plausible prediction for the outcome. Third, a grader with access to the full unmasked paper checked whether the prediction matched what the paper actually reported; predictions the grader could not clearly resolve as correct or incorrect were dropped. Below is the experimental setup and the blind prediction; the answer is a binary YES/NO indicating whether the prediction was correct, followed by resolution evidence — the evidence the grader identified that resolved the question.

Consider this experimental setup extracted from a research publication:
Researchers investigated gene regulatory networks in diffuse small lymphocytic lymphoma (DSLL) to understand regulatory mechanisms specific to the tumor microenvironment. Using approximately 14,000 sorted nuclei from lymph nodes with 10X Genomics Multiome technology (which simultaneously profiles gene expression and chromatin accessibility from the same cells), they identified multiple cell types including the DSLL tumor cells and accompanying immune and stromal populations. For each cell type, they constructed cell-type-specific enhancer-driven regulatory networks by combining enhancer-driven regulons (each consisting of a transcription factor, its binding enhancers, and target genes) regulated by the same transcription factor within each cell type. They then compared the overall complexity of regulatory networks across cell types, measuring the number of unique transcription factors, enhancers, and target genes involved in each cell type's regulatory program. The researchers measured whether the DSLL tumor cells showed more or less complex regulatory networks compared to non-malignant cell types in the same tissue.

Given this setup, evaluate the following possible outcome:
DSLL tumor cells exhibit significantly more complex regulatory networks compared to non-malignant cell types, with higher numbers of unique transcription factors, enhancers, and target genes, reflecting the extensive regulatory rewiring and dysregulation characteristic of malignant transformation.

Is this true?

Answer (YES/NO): YES